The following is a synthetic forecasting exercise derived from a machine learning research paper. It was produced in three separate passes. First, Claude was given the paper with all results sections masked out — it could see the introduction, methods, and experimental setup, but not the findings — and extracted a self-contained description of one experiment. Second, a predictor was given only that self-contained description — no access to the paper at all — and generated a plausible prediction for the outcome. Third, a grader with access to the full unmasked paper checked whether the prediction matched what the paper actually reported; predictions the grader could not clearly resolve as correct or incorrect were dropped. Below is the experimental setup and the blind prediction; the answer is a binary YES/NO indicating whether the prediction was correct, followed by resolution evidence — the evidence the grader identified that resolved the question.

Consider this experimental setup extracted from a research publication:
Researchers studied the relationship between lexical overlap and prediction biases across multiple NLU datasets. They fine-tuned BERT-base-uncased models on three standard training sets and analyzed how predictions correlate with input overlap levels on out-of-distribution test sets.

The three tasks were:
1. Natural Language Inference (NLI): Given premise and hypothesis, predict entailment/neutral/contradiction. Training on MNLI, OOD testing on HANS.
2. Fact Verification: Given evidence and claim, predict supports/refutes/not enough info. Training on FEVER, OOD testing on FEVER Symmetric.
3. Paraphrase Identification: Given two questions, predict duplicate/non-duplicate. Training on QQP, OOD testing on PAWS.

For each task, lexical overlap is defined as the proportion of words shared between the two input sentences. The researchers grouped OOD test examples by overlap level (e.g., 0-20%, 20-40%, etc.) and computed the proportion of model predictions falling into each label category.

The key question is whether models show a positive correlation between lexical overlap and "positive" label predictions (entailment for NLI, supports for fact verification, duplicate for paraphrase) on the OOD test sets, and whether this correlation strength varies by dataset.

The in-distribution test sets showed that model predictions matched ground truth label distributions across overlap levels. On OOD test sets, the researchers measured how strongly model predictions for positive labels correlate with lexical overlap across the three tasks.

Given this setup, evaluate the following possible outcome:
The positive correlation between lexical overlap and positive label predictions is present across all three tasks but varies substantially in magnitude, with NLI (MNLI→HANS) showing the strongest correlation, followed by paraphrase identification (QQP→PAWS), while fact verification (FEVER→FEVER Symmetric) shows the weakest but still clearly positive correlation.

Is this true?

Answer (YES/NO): NO